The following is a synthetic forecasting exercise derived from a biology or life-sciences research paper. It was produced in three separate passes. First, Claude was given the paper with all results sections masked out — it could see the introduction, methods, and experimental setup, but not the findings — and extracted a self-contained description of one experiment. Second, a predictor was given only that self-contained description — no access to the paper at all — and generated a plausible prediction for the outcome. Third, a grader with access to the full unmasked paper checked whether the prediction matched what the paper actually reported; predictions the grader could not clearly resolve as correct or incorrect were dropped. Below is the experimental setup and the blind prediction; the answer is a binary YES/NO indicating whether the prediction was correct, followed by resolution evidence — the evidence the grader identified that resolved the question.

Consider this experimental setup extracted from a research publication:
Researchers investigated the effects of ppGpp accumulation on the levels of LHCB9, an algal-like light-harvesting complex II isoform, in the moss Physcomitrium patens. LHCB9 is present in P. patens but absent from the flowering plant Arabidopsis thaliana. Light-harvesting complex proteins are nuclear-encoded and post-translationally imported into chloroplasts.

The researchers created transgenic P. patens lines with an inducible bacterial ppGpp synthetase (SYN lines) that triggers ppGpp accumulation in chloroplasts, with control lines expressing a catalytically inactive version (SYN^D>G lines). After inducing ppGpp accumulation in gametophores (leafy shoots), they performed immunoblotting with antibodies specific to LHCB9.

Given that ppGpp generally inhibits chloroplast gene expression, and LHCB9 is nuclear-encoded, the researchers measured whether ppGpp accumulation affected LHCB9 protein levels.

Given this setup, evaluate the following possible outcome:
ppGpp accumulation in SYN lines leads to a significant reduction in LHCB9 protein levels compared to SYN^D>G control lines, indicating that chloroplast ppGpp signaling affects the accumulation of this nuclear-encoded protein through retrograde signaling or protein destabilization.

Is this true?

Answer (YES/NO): NO